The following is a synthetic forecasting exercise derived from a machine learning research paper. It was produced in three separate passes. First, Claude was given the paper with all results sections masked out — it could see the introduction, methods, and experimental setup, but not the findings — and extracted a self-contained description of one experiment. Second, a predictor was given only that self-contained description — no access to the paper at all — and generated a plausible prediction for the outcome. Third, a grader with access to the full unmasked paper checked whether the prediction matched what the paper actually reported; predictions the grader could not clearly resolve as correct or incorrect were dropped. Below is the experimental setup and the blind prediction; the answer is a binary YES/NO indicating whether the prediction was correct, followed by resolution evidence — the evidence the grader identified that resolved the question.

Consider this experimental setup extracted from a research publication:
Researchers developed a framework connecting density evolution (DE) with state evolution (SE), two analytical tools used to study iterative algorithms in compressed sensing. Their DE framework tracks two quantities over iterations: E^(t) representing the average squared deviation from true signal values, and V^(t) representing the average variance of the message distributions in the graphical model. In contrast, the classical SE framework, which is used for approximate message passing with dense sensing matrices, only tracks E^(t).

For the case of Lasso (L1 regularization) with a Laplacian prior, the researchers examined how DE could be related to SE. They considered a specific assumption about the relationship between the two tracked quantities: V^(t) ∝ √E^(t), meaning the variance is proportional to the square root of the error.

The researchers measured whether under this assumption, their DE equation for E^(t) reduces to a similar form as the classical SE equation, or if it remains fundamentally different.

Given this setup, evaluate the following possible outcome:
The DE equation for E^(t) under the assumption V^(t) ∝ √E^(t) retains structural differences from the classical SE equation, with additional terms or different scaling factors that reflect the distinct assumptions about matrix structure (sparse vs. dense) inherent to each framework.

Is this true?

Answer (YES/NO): NO